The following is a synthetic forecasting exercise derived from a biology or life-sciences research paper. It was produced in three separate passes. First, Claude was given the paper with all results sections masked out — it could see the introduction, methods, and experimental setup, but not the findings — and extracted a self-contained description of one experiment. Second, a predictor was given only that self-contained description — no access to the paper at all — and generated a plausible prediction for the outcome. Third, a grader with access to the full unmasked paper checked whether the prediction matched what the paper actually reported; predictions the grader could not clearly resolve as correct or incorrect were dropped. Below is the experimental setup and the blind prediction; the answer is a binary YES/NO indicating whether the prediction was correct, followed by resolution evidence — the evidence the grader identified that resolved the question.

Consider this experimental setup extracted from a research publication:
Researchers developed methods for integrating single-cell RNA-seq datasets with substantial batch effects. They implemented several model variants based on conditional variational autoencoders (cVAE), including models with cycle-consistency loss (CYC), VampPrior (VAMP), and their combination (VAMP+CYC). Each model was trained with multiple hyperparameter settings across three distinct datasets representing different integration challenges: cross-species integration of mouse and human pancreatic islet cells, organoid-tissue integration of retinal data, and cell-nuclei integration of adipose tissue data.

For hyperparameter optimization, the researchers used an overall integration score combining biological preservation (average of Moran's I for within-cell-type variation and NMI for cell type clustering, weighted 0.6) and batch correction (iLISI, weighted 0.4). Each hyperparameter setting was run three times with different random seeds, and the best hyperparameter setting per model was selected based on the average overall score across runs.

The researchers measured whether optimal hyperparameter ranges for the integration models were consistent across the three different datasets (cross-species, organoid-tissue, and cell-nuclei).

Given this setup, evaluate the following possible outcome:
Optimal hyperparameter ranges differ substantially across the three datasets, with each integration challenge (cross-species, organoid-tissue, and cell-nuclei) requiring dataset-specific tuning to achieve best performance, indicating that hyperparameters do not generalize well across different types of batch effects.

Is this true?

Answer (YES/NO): NO